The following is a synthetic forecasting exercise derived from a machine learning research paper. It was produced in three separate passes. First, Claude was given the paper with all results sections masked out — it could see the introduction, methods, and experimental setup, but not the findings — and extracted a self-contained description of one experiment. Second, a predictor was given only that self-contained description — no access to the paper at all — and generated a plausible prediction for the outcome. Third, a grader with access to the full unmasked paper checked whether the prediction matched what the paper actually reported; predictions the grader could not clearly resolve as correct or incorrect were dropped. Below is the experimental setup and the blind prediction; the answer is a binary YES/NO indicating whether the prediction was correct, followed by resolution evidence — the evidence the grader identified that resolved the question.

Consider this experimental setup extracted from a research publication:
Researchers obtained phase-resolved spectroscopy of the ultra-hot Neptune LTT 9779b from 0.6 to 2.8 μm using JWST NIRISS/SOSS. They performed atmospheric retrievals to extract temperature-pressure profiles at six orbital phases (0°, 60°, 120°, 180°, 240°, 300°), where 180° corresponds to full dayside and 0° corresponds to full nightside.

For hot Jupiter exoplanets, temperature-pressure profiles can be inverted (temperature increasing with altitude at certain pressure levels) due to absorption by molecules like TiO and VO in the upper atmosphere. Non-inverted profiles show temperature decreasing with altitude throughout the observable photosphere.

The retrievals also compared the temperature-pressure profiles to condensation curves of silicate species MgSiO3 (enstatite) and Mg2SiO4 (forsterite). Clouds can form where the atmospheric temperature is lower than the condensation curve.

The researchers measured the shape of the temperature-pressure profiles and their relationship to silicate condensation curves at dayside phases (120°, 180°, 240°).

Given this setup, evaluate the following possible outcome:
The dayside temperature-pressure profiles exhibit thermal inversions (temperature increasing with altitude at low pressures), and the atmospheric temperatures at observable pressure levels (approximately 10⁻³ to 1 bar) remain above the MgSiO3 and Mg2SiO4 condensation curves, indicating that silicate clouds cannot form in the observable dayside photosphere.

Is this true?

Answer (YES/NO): NO